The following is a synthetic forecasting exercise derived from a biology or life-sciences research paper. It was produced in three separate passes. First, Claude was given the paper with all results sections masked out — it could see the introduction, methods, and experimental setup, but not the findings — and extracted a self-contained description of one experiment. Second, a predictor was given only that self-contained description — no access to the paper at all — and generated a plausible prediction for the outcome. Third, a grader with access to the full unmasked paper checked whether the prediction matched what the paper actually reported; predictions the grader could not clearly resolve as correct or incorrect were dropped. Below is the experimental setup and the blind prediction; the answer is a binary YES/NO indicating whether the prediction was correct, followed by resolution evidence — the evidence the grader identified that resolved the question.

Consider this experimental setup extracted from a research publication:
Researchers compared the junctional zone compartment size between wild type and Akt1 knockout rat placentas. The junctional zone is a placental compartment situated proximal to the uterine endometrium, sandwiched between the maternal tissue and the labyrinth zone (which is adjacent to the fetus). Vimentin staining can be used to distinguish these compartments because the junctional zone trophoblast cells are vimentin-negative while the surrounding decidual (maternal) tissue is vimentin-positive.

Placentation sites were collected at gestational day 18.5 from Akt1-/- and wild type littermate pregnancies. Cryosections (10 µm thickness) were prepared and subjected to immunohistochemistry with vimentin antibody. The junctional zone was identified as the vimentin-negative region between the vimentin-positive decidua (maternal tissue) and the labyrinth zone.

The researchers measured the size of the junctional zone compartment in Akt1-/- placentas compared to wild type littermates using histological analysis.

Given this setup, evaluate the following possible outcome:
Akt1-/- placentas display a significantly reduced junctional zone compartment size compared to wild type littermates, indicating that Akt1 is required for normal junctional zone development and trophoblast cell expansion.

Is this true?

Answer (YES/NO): YES